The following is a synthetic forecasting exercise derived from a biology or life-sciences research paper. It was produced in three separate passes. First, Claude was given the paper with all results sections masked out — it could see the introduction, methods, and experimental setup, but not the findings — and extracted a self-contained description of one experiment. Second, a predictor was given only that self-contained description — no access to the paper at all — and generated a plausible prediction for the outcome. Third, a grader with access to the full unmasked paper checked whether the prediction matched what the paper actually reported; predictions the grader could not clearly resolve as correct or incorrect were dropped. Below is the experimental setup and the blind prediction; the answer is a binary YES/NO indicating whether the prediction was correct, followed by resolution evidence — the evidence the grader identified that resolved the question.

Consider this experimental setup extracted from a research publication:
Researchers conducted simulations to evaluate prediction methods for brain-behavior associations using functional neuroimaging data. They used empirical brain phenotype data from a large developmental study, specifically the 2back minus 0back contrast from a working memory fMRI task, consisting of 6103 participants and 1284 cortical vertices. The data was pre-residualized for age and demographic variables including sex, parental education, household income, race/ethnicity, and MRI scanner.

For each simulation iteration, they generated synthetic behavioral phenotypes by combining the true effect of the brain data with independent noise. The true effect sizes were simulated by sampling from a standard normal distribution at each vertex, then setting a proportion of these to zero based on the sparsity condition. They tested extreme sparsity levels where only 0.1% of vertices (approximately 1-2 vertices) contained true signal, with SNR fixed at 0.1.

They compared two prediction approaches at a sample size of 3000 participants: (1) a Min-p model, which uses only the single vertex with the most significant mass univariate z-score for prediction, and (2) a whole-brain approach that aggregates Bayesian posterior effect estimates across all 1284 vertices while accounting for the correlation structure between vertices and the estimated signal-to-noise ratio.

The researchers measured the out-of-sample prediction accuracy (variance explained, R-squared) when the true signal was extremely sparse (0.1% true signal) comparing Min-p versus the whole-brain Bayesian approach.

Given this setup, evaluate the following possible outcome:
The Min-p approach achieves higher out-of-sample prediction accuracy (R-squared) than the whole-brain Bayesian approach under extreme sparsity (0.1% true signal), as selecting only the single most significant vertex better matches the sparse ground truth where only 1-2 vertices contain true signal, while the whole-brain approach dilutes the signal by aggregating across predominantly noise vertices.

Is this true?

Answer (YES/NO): NO